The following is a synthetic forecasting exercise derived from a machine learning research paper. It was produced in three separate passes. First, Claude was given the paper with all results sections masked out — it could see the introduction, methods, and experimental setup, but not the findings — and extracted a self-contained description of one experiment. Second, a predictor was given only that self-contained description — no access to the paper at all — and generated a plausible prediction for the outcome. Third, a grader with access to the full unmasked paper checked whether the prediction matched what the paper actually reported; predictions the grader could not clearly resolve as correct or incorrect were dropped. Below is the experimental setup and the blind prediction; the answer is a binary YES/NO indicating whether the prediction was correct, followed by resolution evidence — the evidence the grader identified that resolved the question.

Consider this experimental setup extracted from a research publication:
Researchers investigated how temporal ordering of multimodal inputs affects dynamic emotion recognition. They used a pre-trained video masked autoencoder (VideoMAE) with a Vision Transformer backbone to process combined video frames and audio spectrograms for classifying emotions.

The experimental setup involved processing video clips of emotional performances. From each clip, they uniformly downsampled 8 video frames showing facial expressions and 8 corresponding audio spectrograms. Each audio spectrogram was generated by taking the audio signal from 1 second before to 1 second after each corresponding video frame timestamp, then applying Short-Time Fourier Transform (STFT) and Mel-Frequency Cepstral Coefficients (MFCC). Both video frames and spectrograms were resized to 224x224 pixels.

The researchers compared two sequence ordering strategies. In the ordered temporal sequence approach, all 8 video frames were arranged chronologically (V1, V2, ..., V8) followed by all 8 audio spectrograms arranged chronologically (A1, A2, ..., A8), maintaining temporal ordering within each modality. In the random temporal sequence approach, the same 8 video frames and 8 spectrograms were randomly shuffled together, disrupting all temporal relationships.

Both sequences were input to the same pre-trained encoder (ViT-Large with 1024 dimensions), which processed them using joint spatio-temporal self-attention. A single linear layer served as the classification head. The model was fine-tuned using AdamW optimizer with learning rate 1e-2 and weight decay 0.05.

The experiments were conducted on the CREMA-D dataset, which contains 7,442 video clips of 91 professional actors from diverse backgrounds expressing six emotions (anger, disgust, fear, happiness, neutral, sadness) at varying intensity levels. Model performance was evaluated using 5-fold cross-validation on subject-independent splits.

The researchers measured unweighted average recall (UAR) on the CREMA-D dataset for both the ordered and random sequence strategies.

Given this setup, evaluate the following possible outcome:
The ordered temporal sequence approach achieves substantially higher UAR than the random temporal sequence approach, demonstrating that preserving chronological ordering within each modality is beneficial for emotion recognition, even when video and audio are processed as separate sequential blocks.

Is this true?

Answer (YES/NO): YES